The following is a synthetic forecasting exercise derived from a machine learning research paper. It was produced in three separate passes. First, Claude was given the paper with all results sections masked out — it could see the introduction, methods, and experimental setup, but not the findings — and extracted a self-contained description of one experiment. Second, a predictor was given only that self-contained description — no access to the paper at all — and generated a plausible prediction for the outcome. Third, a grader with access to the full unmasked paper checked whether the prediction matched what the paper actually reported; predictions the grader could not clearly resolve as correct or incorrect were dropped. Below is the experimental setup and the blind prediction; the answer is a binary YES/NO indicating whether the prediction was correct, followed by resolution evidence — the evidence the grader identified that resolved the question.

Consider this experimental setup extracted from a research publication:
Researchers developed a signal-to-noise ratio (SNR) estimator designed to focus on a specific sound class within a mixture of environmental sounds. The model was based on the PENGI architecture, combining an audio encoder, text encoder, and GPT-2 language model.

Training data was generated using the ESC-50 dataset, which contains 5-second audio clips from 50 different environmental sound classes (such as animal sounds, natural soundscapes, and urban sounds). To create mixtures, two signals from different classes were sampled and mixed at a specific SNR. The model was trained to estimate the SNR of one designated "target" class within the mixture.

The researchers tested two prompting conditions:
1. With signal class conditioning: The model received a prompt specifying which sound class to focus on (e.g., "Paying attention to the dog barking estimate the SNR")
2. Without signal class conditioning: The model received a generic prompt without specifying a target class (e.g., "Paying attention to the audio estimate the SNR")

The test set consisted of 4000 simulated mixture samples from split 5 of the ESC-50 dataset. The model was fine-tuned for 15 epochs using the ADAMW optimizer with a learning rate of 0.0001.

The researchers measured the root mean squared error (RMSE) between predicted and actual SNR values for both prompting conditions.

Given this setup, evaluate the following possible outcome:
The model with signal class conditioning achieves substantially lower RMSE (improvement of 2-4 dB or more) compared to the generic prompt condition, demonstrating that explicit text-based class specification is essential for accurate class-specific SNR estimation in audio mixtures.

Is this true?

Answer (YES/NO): YES